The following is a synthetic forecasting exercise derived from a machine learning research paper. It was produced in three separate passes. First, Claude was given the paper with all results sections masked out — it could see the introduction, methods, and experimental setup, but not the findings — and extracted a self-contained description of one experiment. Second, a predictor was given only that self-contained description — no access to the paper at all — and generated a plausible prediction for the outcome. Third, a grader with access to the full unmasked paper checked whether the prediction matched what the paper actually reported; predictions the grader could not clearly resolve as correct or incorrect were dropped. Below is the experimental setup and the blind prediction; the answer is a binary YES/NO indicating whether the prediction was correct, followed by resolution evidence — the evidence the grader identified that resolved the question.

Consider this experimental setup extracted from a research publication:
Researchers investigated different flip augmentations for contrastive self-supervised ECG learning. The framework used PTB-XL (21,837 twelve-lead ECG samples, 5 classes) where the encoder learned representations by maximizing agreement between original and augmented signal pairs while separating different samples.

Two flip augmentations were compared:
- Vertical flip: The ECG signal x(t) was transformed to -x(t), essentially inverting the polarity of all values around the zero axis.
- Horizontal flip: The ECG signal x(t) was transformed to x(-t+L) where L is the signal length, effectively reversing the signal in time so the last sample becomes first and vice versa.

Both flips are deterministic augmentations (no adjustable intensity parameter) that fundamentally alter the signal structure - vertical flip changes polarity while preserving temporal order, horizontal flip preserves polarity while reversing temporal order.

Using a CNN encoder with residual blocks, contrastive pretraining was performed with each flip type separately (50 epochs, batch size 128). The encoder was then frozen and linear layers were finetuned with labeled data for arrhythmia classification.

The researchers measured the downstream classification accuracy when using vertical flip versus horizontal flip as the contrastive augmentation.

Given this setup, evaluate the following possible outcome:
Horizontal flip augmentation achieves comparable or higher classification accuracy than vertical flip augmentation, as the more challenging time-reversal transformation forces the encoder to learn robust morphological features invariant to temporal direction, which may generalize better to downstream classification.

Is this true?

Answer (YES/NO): NO